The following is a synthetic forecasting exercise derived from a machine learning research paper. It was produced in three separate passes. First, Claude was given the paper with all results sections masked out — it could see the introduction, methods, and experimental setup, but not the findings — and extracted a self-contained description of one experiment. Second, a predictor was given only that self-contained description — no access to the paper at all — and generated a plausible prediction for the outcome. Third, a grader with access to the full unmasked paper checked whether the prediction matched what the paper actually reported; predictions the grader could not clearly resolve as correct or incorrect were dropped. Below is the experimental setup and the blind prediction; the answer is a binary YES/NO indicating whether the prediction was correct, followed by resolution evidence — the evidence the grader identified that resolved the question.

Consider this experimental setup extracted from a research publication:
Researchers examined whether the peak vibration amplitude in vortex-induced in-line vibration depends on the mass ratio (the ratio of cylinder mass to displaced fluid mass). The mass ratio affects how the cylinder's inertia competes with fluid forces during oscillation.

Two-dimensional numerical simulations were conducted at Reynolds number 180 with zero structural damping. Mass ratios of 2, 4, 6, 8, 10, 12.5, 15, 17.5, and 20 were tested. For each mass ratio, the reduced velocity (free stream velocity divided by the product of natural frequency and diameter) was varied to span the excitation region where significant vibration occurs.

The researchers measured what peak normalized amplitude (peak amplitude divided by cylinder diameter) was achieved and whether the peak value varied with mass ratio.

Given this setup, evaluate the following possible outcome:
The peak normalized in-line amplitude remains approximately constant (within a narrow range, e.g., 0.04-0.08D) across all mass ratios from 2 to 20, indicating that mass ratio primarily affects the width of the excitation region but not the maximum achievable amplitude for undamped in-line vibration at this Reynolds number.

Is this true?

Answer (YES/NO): NO